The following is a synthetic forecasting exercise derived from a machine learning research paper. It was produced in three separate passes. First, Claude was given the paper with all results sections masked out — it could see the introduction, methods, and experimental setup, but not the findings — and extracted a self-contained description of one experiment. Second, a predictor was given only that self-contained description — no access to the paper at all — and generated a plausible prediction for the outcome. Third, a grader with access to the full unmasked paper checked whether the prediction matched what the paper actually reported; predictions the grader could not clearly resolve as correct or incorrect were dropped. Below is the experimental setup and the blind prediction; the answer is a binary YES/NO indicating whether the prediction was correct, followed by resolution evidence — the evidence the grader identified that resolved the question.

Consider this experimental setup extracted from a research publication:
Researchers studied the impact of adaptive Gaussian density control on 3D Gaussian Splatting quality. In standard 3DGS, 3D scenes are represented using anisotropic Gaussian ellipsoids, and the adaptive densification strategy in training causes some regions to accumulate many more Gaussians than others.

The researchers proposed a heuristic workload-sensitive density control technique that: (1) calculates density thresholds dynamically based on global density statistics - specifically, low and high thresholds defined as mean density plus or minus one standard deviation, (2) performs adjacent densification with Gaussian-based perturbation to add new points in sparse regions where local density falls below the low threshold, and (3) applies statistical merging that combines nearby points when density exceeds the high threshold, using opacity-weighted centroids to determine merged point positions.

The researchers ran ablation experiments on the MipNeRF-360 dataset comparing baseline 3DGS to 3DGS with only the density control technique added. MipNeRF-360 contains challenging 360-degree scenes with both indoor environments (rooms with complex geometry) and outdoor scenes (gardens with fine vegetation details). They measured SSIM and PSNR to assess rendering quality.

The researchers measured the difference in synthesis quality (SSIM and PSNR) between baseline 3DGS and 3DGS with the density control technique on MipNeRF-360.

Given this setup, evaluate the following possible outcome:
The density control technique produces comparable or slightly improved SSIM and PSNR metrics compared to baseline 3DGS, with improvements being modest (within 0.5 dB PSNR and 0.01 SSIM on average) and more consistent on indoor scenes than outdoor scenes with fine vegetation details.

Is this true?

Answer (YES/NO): NO